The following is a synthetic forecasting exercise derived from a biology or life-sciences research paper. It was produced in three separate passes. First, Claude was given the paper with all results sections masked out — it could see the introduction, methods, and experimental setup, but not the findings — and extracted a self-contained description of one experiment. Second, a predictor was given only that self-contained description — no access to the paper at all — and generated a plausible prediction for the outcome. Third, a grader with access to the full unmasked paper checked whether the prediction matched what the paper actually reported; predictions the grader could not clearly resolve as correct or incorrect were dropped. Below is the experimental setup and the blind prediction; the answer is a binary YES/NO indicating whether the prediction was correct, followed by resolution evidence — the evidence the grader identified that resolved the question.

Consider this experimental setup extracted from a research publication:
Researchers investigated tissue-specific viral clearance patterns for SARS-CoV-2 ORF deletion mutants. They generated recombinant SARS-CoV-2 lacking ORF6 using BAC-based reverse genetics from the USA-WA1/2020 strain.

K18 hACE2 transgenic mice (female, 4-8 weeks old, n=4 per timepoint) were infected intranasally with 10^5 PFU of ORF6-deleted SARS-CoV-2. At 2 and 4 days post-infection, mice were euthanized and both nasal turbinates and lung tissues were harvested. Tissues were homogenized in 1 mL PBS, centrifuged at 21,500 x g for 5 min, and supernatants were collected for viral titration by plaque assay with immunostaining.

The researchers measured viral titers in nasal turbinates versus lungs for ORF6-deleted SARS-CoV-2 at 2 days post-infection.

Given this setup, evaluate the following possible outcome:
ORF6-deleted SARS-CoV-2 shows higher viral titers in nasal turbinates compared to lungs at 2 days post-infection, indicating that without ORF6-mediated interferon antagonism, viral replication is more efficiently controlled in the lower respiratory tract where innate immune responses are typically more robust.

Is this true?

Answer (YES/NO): NO